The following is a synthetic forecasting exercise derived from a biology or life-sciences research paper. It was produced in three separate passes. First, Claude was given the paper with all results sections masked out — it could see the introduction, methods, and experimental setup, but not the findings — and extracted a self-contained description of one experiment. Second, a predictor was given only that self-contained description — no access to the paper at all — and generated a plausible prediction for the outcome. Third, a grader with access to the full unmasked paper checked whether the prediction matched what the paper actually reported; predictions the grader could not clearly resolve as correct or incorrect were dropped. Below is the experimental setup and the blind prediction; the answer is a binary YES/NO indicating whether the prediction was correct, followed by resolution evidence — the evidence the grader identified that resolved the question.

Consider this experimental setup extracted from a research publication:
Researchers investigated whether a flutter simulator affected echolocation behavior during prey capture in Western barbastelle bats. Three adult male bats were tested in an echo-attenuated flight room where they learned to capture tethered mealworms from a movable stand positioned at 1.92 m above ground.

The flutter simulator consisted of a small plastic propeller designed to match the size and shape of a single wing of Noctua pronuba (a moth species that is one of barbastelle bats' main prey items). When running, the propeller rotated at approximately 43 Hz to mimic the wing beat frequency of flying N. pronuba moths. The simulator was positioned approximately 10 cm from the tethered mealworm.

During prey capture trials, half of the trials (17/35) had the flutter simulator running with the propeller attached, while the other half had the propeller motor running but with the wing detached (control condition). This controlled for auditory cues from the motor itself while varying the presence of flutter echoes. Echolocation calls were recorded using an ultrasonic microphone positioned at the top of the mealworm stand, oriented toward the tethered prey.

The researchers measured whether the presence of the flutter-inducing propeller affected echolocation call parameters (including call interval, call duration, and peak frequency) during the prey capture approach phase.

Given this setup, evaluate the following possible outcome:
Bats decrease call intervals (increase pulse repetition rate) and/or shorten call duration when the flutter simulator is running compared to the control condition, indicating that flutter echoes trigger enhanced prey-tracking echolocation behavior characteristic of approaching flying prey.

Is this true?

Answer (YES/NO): NO